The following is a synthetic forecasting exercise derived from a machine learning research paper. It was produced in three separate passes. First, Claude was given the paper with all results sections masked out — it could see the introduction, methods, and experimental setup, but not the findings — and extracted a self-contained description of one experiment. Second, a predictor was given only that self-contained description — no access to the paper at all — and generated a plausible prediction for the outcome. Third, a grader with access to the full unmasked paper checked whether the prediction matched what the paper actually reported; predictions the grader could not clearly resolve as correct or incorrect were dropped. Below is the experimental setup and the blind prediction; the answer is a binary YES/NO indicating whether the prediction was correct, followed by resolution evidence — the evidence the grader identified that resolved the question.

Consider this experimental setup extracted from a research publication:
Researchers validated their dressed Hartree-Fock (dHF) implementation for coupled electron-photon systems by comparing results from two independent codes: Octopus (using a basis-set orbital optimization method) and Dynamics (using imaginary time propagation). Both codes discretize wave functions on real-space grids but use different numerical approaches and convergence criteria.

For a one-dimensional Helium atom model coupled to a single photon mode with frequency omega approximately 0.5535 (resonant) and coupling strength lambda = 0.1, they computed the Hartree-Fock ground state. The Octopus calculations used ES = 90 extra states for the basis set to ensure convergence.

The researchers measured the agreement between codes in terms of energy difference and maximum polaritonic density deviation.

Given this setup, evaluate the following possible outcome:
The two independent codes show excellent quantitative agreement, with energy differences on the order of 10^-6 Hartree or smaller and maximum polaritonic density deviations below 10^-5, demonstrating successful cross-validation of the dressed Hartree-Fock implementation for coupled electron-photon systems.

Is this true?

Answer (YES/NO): NO